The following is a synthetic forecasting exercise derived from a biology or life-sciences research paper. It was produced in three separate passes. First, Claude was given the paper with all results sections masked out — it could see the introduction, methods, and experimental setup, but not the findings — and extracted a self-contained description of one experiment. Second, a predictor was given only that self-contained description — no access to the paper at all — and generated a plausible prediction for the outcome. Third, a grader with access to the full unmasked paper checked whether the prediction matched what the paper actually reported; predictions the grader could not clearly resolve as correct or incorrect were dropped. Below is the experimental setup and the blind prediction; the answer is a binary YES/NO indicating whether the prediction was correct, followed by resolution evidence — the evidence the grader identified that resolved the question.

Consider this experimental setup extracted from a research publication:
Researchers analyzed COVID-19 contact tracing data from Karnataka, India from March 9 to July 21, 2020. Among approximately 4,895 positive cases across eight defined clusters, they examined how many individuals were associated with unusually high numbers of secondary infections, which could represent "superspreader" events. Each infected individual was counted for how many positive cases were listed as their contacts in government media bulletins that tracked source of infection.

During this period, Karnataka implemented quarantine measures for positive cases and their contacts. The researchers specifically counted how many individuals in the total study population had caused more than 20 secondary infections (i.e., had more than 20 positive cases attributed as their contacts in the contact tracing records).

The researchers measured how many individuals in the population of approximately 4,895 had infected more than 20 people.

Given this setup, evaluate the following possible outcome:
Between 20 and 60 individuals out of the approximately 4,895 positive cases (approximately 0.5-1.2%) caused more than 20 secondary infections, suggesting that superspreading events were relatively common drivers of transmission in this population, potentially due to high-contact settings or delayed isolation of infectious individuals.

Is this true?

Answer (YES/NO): NO